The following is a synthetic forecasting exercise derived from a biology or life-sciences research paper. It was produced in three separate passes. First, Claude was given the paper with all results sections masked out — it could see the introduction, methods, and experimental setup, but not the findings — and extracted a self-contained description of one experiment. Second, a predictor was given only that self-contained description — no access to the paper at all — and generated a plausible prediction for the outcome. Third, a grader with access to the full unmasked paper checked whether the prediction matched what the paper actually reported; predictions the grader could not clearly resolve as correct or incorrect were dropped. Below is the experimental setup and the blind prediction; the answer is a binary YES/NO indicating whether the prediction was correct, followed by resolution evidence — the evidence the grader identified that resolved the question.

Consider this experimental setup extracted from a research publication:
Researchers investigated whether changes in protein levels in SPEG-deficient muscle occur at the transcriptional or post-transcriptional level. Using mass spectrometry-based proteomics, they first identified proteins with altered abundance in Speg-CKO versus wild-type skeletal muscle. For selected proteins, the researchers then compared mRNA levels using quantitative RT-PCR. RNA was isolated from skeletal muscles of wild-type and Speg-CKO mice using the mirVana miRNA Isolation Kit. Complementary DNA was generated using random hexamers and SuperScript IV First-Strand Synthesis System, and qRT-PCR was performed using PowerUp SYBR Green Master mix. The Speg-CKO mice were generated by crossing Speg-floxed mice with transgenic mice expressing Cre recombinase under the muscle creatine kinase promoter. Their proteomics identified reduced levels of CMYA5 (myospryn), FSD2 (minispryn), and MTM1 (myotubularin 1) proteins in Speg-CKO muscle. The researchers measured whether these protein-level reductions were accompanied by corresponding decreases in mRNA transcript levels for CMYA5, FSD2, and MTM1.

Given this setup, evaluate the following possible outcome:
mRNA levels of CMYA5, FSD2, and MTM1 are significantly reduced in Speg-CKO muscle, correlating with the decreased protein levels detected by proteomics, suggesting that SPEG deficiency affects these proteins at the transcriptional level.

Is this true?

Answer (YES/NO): NO